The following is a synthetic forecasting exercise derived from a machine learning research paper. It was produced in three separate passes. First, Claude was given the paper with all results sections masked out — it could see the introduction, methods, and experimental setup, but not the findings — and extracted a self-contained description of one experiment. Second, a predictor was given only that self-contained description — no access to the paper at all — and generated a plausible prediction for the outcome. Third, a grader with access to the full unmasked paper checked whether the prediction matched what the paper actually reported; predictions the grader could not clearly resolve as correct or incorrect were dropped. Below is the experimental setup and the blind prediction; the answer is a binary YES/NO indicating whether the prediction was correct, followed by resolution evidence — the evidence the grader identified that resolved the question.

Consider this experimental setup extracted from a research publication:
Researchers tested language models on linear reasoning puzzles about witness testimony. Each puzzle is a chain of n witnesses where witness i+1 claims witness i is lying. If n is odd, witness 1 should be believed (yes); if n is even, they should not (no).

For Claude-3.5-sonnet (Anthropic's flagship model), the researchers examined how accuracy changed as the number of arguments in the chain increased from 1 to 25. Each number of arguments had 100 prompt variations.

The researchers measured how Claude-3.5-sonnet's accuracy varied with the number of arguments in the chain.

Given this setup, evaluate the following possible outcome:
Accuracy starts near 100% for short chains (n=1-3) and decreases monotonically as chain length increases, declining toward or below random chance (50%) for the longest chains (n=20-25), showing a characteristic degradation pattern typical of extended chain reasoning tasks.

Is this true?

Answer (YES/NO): NO